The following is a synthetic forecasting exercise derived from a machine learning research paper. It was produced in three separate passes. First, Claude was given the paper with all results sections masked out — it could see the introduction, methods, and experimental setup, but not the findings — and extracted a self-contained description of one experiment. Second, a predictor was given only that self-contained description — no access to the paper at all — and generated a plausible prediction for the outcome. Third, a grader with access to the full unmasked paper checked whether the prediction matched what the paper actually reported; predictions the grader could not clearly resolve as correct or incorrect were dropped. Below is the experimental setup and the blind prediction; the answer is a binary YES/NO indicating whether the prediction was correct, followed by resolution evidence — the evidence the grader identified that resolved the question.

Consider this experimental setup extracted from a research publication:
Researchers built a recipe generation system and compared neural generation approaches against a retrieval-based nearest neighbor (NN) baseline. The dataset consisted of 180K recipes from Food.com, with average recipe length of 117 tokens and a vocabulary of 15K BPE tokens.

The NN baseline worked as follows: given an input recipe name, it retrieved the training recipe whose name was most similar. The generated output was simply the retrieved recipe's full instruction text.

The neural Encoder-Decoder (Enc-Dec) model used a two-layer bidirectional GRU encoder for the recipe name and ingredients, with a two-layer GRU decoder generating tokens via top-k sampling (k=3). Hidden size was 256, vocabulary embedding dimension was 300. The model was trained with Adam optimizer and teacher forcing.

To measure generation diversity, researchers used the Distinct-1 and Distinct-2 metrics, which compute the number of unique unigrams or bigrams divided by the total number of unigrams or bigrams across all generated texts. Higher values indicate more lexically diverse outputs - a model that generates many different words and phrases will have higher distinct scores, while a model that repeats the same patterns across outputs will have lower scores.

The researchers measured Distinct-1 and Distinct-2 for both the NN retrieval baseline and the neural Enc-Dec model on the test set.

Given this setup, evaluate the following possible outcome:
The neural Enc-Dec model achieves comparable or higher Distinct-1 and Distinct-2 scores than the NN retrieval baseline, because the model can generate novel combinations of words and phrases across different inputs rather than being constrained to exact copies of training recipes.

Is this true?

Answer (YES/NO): NO